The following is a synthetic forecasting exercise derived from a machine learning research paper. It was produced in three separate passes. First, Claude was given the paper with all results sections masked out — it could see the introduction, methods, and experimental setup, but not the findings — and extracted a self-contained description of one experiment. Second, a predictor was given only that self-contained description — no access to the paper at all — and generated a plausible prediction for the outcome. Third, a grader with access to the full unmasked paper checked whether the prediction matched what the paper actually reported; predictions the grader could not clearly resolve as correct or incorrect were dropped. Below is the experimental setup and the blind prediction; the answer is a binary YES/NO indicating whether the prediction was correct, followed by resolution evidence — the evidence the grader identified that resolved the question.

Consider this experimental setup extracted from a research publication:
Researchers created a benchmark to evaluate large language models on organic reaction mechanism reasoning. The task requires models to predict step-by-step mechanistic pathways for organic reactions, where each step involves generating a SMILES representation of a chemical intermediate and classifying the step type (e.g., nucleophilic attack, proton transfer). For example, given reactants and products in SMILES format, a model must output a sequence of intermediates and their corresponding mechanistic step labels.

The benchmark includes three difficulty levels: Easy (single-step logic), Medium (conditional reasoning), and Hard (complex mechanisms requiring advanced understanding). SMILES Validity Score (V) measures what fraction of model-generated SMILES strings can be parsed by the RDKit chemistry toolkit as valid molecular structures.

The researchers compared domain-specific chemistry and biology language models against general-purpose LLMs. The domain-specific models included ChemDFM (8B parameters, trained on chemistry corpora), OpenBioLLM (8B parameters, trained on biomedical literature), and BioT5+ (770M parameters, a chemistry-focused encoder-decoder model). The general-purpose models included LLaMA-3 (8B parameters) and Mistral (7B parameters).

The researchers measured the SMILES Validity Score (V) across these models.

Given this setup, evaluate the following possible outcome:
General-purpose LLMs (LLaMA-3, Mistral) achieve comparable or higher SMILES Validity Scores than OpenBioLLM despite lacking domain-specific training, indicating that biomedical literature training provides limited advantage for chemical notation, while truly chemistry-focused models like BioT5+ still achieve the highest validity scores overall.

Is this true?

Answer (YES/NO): NO